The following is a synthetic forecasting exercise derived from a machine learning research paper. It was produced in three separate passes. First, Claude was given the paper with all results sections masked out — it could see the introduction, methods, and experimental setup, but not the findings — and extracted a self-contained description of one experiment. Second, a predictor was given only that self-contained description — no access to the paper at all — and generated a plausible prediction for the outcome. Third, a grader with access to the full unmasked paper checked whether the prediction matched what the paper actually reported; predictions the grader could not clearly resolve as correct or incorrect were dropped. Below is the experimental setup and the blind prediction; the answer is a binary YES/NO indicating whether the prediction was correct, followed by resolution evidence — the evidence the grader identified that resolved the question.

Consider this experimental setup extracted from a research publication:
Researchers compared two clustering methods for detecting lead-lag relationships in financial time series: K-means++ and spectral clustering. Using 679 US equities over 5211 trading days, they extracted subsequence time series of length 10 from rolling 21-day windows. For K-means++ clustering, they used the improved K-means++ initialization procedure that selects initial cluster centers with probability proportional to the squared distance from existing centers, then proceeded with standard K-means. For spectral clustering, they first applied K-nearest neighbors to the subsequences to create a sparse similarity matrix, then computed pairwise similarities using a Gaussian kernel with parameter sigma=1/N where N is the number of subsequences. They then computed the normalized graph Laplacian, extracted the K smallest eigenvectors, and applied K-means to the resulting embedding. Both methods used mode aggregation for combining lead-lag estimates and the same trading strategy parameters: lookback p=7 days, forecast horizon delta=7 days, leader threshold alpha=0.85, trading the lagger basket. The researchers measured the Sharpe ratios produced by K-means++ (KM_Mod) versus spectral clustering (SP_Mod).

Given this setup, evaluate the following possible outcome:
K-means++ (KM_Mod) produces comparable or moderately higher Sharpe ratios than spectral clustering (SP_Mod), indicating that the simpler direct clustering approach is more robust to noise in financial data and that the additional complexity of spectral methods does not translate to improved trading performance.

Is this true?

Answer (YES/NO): YES